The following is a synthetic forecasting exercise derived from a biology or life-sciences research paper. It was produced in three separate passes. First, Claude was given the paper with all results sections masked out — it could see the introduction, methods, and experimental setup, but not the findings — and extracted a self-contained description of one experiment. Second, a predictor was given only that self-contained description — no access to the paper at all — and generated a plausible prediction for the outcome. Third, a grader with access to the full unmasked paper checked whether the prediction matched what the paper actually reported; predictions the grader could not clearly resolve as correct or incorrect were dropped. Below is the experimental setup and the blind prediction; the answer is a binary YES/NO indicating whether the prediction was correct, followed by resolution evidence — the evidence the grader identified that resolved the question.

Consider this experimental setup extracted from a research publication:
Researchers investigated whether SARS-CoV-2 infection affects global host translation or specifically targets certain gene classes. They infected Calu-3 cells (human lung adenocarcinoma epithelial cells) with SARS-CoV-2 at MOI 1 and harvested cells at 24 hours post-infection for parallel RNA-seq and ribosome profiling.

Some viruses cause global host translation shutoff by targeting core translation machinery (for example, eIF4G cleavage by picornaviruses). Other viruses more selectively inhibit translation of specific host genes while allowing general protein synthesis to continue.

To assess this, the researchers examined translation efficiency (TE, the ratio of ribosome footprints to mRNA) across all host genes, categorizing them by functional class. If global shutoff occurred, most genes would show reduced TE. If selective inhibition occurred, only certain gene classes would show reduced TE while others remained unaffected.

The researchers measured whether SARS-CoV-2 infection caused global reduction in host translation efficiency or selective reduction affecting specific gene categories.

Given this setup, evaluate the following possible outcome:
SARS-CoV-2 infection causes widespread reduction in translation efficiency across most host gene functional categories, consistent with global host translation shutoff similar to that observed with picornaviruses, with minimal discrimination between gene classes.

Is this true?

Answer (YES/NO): NO